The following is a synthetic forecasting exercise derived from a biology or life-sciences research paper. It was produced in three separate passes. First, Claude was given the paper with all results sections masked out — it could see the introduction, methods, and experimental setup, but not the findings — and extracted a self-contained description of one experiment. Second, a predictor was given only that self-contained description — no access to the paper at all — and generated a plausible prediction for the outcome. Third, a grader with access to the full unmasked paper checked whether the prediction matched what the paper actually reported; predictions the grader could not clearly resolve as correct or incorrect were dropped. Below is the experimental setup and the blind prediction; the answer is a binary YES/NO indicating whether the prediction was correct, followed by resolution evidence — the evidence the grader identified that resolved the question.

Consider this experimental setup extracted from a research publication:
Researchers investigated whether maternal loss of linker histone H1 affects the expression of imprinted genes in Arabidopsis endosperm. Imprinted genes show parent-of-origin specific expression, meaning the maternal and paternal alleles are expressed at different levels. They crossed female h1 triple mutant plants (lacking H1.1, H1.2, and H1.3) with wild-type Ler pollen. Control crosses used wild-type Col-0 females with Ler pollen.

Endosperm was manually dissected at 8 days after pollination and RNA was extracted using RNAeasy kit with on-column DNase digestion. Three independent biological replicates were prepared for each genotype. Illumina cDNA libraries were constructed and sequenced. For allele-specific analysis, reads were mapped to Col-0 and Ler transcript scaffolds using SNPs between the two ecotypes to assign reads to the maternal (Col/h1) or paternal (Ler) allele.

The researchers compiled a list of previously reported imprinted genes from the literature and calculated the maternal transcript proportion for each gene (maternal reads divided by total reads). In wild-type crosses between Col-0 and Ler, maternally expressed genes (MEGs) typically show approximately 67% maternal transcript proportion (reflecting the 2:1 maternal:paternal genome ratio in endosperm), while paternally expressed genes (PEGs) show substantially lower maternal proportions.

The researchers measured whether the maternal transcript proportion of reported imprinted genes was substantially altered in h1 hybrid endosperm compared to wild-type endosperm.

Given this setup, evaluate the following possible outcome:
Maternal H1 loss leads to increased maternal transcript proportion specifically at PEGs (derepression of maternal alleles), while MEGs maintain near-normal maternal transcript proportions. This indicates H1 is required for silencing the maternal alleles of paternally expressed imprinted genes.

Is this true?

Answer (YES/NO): NO